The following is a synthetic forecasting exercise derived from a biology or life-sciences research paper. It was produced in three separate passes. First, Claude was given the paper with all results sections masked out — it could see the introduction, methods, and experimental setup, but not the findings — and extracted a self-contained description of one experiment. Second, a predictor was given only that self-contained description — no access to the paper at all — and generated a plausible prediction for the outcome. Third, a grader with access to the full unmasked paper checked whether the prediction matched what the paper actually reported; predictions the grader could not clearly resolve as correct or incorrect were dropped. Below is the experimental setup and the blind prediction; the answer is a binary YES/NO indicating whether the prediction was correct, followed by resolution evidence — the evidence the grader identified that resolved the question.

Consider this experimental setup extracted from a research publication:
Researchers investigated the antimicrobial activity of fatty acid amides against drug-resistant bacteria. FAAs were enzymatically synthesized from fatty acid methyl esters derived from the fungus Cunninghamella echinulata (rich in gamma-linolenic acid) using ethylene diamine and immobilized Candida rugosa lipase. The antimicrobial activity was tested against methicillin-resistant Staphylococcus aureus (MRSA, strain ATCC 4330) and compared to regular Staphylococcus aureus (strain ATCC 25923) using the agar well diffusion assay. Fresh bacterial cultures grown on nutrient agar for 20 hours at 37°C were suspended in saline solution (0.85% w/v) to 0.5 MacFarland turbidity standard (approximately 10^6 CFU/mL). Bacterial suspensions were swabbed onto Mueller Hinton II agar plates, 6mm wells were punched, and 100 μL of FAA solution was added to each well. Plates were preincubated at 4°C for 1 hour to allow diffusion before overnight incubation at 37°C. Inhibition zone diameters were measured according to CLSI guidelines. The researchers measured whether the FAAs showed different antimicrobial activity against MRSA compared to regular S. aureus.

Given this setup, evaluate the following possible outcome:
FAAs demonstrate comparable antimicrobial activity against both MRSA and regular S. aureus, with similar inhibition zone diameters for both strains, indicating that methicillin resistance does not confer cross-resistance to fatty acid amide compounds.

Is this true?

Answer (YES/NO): NO